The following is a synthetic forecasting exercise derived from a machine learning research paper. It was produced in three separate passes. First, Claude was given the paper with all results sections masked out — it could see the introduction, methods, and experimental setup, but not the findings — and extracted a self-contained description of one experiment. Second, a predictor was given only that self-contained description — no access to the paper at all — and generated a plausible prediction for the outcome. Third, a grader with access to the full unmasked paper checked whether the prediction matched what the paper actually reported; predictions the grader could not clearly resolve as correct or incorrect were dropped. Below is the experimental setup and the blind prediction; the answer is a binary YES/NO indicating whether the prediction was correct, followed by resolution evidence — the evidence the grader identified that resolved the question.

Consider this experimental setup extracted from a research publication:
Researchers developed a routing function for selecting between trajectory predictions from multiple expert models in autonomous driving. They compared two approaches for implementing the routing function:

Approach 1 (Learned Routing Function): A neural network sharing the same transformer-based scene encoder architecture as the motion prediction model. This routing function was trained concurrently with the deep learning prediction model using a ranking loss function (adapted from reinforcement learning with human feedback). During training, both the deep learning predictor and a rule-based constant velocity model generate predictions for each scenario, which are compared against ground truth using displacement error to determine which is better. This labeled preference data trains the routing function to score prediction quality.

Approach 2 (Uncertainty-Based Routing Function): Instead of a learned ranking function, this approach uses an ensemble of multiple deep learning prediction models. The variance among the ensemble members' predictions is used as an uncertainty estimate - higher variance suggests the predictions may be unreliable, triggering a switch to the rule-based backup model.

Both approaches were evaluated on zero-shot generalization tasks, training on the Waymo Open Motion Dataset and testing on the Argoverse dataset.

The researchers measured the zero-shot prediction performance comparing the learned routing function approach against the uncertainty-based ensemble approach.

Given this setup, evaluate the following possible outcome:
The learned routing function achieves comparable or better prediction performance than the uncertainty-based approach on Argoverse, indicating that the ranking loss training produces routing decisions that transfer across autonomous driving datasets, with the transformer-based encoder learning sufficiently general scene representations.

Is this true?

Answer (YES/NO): YES